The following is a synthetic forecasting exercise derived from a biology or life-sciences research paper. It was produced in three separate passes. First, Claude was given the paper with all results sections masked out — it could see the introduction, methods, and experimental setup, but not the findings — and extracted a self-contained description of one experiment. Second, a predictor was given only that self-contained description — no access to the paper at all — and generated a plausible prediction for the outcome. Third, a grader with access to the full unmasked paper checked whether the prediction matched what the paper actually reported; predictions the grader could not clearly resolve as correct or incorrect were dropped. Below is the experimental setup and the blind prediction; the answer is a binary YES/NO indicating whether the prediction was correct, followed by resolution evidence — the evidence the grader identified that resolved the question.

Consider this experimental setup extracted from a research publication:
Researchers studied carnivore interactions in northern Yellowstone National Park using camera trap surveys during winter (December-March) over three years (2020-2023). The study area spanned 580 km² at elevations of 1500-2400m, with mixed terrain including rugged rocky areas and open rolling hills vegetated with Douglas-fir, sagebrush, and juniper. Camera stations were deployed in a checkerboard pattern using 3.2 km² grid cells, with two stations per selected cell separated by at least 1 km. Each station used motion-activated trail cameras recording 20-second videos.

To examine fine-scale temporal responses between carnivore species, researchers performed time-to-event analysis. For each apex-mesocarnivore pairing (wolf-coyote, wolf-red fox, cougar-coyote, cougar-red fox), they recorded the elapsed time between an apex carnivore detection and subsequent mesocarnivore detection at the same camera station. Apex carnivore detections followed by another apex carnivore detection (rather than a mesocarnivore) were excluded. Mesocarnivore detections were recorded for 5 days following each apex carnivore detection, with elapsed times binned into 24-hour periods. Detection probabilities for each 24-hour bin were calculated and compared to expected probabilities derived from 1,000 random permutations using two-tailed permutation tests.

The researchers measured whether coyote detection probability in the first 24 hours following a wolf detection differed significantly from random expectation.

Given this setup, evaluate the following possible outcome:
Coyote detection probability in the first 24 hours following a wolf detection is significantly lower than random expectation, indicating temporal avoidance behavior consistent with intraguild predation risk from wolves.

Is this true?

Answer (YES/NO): NO